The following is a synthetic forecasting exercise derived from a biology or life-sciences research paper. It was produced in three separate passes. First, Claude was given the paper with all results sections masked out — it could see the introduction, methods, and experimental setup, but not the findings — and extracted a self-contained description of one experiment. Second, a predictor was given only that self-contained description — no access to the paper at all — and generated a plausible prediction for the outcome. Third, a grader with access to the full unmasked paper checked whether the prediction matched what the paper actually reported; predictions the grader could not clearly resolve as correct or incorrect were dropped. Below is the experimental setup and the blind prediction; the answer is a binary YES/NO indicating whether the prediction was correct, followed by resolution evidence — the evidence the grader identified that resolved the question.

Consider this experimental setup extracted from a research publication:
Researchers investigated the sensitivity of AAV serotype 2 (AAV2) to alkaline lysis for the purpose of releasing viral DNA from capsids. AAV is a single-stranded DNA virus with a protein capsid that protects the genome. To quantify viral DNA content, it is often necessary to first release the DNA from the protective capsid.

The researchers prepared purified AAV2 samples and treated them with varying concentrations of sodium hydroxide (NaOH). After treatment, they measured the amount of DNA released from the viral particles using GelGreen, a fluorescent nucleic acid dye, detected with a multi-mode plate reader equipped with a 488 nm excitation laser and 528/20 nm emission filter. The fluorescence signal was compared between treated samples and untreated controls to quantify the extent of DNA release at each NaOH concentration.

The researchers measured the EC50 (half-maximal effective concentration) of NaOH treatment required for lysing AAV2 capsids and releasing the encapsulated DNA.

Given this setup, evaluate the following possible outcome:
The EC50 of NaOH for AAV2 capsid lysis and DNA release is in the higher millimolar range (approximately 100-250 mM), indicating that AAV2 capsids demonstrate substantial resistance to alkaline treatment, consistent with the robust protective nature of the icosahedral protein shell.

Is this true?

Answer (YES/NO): NO